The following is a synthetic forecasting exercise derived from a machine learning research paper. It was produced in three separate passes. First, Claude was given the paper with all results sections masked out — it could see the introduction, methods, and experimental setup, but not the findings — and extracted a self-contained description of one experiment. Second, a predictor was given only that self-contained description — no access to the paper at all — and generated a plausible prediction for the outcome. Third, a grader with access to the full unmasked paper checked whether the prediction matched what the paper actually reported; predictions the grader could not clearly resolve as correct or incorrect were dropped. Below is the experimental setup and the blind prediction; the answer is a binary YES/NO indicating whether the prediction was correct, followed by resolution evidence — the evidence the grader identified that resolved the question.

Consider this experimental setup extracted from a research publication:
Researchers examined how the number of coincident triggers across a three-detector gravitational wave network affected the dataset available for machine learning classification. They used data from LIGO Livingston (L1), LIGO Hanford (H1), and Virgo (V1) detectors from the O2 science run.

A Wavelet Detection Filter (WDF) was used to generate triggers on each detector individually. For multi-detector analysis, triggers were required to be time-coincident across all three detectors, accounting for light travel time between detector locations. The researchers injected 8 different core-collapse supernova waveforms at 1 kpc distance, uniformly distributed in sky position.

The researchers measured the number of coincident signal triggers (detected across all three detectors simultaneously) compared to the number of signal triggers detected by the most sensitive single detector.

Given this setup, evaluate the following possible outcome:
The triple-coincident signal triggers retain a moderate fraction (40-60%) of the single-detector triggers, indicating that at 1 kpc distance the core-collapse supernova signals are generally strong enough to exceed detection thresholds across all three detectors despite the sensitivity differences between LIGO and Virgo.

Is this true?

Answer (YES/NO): YES